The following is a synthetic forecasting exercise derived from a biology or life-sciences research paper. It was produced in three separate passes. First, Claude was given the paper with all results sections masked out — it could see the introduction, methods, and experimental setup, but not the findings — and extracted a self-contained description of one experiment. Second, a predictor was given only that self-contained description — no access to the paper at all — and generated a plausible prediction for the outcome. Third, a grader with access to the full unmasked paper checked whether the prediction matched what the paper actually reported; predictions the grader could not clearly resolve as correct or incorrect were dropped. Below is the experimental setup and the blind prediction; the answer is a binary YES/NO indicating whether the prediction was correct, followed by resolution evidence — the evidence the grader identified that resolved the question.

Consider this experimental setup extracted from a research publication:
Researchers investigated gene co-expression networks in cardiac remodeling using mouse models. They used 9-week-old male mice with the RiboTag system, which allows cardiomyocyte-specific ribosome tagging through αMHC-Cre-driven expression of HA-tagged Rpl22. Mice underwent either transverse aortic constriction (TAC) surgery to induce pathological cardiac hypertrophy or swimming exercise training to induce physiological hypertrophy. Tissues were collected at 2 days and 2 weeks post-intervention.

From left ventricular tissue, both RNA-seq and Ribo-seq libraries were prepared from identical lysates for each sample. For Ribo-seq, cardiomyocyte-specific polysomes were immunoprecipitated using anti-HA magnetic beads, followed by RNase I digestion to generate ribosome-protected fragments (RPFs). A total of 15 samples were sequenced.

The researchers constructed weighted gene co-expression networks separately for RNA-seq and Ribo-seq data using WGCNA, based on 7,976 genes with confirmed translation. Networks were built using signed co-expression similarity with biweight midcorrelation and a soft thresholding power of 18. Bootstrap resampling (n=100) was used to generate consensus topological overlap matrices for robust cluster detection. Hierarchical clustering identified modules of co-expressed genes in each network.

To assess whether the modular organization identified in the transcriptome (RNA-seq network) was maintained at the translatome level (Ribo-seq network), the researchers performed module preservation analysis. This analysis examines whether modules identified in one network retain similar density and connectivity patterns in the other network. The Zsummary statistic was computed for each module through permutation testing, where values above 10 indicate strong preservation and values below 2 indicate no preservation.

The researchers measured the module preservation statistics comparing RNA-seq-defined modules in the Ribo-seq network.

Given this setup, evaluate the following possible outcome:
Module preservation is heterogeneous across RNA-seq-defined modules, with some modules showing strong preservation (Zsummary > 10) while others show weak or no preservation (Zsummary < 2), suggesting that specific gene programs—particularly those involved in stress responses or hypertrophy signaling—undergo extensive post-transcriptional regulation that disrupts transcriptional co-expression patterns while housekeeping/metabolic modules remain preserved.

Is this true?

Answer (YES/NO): NO